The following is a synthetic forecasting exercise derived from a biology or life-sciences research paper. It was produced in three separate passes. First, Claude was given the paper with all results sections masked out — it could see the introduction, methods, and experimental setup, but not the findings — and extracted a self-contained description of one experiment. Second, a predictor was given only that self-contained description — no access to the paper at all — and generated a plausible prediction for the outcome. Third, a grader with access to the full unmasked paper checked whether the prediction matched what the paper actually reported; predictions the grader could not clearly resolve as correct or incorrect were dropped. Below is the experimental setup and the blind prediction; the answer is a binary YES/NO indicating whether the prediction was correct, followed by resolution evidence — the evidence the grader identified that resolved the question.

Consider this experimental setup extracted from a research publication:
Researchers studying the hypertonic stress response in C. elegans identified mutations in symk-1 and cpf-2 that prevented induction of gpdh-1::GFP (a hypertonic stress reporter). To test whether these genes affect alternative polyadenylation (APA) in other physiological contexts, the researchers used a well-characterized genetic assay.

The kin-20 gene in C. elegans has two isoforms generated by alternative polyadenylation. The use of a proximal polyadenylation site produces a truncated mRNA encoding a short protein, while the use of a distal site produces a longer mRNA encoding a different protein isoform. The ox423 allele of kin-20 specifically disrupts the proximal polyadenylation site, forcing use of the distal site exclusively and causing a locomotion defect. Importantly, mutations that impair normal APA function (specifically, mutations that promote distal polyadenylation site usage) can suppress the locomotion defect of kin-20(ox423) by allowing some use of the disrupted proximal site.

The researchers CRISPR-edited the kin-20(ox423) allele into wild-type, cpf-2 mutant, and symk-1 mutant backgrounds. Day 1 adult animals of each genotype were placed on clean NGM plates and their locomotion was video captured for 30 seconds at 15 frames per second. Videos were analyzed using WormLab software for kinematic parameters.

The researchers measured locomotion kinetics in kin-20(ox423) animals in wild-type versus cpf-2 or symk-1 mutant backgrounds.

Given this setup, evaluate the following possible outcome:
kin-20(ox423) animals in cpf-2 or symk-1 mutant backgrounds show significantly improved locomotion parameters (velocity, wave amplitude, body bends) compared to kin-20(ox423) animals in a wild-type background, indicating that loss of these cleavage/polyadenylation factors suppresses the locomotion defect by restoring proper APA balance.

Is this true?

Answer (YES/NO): YES